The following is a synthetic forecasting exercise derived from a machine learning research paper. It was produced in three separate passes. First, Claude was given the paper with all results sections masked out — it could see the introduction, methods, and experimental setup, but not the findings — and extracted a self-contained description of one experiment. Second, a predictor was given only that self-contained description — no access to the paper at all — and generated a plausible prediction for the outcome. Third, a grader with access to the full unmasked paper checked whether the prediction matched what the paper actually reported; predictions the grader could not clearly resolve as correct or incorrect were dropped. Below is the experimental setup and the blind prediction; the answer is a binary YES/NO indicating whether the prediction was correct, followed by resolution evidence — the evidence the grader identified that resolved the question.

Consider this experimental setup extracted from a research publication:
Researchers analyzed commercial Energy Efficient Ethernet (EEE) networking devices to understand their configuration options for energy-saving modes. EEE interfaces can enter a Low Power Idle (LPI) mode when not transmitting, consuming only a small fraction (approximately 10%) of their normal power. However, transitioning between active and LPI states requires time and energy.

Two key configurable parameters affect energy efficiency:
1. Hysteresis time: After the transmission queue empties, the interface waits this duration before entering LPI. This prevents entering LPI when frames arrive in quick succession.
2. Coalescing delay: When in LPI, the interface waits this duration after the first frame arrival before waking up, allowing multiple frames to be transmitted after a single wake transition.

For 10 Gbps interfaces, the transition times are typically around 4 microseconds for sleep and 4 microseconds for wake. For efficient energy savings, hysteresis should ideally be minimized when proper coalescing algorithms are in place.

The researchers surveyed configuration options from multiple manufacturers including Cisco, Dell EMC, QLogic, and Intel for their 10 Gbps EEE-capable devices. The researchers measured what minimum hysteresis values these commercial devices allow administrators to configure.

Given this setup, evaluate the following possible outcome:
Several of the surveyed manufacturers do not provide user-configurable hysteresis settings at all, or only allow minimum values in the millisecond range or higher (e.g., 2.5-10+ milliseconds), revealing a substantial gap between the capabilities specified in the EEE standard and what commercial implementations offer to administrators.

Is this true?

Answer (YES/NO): NO